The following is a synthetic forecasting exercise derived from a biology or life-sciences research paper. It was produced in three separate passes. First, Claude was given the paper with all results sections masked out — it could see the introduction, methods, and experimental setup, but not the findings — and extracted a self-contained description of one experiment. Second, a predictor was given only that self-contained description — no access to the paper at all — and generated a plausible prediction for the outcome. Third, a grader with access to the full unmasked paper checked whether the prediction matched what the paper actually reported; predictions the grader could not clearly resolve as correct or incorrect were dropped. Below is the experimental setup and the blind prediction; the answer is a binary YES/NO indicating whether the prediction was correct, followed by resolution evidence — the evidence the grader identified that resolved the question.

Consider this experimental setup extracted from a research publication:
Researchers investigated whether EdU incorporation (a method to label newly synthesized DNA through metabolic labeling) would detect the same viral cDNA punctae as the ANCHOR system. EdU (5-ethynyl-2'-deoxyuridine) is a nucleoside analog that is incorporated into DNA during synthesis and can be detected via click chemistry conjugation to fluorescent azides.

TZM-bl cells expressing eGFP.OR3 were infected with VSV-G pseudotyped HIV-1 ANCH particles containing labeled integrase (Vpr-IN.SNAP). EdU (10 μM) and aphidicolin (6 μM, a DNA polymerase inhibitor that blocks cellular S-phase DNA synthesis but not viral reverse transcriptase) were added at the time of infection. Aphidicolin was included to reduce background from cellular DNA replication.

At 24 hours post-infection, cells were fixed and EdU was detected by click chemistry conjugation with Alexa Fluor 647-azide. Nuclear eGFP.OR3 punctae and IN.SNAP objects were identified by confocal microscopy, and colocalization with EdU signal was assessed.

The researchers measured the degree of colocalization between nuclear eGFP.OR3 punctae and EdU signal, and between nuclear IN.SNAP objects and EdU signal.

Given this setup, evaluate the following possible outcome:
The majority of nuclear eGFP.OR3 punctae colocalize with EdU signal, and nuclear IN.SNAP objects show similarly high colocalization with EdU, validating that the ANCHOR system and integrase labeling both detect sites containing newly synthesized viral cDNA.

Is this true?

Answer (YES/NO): NO